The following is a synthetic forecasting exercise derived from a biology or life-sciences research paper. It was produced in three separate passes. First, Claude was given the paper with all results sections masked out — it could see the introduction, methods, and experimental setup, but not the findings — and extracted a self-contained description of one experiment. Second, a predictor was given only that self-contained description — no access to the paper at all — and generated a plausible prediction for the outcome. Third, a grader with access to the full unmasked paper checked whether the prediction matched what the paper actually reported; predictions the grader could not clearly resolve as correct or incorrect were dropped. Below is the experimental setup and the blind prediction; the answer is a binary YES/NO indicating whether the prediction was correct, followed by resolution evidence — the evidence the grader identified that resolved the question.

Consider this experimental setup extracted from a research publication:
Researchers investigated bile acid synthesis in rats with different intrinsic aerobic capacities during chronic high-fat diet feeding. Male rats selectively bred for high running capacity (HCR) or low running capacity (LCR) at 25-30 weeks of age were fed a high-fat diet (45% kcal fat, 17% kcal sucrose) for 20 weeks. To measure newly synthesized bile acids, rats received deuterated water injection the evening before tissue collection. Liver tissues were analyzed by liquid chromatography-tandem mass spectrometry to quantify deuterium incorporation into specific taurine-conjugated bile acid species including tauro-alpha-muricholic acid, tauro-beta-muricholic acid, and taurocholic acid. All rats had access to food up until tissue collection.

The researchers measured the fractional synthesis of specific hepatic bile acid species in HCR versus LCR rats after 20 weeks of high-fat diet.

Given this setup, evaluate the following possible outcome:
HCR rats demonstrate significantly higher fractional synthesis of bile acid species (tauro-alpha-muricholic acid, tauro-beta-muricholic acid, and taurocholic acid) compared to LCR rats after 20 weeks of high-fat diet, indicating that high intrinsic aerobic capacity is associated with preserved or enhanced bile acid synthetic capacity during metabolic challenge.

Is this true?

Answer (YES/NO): YES